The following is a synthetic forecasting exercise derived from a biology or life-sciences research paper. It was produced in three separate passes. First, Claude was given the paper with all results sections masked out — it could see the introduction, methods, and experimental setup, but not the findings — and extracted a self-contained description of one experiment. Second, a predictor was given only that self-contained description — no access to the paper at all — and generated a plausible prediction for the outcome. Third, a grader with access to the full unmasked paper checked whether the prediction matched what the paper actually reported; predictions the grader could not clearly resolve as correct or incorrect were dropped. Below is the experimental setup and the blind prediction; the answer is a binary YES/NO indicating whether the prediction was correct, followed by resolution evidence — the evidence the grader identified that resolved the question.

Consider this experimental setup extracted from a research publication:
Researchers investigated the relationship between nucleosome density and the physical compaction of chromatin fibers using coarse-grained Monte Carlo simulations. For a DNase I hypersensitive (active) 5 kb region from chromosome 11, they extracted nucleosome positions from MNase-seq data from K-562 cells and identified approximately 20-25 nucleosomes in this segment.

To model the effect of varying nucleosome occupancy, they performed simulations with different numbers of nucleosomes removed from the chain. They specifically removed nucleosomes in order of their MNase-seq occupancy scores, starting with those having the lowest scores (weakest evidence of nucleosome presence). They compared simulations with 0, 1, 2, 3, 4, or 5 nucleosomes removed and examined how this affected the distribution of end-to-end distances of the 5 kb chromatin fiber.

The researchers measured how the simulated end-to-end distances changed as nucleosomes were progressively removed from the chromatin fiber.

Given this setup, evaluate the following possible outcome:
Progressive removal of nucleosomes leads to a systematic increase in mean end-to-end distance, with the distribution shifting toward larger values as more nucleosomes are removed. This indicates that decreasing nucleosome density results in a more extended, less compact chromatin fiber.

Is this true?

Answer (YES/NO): YES